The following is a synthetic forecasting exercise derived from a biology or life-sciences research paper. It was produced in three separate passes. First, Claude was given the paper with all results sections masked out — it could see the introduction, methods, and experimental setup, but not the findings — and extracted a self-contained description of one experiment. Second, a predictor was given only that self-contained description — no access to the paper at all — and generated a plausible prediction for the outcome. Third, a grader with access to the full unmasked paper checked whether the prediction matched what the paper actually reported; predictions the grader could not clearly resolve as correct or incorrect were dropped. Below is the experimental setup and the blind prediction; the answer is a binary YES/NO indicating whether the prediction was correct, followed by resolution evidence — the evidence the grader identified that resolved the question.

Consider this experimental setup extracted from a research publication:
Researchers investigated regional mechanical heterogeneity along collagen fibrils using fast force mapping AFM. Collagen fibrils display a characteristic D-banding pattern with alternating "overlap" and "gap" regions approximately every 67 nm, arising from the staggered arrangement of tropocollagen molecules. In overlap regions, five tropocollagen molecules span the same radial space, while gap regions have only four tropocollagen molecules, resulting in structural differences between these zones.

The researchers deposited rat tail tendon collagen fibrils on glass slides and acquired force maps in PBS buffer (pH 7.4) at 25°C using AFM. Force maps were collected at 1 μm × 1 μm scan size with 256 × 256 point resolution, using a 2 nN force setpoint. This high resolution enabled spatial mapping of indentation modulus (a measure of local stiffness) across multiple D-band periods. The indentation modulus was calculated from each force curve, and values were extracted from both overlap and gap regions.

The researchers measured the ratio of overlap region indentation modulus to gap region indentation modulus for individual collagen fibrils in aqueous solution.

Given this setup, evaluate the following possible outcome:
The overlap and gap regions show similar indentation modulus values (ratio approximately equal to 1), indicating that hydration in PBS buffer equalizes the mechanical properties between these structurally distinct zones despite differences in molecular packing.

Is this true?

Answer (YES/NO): NO